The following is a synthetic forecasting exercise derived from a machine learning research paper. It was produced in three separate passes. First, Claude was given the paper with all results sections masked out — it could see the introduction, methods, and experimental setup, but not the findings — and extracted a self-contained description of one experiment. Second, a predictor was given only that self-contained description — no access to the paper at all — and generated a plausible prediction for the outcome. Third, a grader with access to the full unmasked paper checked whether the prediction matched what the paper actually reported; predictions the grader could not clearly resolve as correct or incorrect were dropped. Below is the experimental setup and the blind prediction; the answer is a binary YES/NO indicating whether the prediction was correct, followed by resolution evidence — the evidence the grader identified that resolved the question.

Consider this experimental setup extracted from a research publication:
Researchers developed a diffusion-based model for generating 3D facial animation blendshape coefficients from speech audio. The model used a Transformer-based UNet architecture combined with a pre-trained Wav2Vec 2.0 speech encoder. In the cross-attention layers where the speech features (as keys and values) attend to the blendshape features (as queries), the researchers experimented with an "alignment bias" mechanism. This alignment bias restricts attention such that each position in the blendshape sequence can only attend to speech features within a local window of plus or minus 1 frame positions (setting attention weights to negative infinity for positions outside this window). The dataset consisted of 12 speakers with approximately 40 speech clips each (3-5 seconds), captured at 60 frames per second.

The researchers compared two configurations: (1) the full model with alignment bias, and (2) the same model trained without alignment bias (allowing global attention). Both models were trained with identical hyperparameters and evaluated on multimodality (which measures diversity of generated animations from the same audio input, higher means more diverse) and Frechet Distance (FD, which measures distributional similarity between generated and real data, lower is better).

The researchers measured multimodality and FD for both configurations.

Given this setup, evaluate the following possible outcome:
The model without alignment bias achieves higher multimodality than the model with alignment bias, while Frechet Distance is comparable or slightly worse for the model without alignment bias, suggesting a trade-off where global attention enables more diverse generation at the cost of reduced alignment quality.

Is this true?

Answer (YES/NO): NO